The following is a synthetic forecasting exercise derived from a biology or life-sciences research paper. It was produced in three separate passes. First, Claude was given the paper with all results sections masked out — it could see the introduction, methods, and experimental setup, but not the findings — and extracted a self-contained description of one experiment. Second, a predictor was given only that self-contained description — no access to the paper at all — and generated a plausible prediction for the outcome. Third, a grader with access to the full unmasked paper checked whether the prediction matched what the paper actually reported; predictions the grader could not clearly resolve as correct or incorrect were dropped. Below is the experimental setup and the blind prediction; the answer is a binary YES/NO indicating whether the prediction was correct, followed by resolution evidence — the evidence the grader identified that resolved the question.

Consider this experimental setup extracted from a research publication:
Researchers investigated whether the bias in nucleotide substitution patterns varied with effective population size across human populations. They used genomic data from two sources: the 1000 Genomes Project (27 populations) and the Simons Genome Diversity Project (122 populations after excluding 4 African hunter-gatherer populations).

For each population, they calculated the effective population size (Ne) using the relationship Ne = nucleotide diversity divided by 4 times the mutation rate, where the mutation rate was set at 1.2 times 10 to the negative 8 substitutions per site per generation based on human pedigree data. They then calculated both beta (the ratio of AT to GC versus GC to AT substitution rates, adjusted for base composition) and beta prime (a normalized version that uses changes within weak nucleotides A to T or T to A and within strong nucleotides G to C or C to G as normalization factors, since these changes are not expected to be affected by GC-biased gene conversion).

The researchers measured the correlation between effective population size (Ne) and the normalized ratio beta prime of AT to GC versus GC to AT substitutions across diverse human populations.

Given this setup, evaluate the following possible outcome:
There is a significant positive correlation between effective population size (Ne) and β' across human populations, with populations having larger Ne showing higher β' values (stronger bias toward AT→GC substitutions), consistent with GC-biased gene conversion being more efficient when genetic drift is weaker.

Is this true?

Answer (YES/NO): YES